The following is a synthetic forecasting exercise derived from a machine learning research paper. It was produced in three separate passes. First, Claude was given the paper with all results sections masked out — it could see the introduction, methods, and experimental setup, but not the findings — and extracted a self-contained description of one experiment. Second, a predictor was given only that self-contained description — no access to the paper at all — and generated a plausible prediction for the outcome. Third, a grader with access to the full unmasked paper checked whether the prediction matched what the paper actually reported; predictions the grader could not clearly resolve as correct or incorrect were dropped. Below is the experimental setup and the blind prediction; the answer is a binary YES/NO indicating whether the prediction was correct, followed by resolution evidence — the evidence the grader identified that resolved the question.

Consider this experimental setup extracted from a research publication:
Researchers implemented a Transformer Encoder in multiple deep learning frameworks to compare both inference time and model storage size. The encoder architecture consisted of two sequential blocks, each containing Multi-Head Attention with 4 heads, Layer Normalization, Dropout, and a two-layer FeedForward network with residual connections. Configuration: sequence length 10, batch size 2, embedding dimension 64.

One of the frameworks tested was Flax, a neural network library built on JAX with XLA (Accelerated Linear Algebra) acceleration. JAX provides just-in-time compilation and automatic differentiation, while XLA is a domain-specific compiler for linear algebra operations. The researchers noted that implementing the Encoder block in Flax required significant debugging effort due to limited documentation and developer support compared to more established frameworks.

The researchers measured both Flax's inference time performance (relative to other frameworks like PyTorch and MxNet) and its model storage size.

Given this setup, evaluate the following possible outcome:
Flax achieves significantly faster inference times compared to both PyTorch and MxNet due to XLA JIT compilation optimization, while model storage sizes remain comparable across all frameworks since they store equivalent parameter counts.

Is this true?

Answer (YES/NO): NO